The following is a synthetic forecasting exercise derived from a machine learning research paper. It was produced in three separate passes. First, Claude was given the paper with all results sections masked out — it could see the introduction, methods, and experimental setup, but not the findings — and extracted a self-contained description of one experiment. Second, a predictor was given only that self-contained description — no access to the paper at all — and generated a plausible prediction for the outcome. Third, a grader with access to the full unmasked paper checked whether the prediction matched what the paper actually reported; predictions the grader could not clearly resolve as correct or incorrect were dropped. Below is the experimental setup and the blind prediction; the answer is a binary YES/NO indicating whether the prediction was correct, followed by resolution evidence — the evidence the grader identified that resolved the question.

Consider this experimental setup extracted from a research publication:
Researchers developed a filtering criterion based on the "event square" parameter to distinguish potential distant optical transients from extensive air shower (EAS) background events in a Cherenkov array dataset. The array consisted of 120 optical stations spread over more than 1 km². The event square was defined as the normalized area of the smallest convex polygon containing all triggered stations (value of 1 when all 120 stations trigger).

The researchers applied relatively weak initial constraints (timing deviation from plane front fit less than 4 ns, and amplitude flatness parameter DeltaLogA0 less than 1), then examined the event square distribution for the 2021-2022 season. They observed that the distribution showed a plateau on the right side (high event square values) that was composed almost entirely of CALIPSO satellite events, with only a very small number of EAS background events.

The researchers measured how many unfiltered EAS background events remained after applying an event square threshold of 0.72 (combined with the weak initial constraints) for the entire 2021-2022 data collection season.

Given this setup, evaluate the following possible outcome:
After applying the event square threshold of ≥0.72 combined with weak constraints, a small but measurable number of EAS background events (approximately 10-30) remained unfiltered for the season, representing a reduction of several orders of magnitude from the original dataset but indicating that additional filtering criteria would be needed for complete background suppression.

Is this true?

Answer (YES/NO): YES